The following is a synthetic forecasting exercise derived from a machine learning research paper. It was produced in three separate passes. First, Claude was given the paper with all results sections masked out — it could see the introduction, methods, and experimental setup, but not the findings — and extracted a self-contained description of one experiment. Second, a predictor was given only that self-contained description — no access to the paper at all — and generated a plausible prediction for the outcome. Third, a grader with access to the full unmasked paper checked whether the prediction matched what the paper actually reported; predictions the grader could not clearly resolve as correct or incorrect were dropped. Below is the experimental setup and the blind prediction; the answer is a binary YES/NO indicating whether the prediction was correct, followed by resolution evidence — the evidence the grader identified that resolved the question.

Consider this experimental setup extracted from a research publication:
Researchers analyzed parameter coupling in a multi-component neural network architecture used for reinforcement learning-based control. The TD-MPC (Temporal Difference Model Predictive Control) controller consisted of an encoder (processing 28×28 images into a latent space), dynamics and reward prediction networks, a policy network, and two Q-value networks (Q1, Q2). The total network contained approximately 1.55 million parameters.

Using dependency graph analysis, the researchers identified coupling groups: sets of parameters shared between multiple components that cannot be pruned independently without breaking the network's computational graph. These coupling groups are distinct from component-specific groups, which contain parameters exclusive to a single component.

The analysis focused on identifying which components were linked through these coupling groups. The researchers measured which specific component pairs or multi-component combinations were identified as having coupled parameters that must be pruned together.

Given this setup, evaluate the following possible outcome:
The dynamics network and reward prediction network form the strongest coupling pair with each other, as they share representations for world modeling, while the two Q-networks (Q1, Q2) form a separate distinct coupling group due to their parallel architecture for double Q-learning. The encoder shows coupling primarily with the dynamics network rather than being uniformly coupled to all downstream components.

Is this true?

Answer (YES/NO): NO